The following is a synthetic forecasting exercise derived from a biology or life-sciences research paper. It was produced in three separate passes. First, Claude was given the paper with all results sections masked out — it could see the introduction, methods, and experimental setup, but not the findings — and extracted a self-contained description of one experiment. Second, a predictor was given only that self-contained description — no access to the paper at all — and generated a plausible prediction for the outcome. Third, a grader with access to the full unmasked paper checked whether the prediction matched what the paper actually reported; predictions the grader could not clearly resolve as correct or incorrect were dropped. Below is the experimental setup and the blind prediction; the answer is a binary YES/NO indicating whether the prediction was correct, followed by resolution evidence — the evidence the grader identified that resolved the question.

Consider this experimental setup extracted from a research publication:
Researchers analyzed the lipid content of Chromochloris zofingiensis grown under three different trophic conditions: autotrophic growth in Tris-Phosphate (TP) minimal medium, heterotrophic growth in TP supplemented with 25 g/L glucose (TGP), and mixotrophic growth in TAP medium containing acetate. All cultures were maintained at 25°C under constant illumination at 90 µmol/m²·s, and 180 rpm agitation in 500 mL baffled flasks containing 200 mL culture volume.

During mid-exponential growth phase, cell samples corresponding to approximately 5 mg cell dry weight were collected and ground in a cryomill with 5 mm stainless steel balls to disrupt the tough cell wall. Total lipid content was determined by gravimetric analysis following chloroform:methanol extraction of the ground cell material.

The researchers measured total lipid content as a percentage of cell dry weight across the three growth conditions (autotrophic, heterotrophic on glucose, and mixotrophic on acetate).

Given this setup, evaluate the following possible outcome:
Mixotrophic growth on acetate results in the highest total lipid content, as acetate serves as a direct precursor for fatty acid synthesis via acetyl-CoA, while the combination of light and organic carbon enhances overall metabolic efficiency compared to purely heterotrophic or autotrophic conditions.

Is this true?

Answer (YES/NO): NO